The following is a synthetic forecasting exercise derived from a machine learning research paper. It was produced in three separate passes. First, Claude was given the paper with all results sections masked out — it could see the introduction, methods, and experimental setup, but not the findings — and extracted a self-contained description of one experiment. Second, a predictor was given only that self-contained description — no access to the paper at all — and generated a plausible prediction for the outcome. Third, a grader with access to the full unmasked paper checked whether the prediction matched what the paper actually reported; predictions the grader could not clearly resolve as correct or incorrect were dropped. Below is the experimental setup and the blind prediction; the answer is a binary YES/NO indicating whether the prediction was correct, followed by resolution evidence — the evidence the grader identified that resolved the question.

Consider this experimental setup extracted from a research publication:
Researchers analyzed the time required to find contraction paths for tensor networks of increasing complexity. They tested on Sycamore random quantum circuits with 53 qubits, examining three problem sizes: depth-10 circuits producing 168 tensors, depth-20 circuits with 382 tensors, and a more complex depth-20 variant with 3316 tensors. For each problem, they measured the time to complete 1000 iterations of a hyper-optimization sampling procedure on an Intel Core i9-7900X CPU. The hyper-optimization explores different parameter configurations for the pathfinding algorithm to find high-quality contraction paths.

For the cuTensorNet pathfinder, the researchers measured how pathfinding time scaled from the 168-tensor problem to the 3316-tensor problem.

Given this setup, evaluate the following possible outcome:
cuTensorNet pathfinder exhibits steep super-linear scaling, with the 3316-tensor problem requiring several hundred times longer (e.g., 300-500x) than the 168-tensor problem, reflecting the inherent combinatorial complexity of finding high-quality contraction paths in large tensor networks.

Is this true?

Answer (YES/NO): NO